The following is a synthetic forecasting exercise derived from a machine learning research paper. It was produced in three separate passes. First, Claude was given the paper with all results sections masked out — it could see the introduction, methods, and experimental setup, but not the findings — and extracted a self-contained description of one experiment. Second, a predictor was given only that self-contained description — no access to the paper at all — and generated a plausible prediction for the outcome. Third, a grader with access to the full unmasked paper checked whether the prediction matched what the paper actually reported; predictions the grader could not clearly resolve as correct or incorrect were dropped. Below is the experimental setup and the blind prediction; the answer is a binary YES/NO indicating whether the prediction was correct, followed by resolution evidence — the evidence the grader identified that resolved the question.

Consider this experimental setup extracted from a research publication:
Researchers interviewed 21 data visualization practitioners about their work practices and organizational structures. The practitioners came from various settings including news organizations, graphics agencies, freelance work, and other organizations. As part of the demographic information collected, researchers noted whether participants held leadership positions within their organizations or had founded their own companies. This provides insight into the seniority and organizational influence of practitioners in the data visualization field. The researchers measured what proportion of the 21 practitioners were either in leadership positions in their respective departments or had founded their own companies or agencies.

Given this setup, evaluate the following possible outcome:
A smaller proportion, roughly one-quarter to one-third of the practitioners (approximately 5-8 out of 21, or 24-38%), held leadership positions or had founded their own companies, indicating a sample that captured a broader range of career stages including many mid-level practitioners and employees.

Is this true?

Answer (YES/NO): YES